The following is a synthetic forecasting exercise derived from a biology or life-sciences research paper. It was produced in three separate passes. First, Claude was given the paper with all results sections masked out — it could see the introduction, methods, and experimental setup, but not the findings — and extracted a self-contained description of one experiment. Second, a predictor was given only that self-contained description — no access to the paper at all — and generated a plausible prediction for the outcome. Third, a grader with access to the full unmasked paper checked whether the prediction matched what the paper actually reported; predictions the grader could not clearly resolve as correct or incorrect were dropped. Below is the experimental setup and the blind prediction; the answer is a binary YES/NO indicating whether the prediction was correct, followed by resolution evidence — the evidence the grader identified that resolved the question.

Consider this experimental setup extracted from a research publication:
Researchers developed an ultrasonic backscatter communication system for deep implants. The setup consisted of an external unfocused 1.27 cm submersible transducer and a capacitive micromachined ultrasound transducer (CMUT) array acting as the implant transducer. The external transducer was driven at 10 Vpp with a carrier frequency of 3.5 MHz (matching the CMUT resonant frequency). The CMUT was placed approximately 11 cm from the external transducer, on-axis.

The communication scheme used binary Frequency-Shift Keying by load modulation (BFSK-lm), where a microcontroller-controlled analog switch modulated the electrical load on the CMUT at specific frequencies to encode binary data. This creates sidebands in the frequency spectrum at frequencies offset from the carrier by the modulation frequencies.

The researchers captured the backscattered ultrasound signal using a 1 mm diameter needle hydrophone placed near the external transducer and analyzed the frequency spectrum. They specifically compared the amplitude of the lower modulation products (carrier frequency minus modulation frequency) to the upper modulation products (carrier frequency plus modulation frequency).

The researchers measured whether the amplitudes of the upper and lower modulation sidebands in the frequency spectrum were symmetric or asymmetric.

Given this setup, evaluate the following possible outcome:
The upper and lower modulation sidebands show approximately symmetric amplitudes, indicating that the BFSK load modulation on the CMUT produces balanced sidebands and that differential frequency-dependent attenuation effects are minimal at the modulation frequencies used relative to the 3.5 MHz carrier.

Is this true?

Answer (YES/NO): NO